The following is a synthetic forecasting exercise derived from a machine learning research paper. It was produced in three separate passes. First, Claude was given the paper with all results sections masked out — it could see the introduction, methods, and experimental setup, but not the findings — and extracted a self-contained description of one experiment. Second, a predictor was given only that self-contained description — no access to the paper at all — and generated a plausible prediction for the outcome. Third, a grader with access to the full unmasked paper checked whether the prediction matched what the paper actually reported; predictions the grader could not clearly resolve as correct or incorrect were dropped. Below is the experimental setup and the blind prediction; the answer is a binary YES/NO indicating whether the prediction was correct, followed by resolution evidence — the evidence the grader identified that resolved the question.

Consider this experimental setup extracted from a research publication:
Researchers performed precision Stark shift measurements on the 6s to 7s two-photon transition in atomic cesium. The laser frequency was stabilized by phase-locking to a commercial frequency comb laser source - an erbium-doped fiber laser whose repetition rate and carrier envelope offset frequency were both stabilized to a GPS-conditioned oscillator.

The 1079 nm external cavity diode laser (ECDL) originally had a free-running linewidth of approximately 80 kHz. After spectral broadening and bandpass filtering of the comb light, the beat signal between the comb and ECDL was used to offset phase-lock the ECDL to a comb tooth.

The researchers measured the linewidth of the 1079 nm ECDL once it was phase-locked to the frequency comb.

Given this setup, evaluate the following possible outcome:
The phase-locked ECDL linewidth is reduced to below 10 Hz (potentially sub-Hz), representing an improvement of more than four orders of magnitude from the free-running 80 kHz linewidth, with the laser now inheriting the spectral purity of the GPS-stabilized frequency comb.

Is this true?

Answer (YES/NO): NO